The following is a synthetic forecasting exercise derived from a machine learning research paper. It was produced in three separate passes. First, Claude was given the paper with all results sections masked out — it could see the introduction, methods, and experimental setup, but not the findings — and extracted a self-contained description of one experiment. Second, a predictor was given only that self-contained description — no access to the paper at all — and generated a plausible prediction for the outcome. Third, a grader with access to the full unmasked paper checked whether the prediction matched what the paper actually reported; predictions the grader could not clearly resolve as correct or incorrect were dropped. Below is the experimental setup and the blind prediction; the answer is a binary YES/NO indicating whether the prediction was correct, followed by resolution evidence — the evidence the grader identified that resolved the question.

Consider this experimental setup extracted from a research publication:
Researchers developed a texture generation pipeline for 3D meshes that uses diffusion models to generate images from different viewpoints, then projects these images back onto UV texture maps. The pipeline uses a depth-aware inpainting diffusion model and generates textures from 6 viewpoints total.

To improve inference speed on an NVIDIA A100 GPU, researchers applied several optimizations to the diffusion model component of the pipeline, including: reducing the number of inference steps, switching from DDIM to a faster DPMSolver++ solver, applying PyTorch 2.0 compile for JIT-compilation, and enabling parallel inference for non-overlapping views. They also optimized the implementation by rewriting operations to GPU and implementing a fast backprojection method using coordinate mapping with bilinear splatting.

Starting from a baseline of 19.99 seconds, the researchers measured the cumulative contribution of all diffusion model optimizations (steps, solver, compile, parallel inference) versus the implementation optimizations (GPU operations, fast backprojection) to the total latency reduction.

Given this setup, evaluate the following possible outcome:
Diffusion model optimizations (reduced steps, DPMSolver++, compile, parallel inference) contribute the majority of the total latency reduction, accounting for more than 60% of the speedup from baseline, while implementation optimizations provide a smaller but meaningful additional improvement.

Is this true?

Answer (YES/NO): YES